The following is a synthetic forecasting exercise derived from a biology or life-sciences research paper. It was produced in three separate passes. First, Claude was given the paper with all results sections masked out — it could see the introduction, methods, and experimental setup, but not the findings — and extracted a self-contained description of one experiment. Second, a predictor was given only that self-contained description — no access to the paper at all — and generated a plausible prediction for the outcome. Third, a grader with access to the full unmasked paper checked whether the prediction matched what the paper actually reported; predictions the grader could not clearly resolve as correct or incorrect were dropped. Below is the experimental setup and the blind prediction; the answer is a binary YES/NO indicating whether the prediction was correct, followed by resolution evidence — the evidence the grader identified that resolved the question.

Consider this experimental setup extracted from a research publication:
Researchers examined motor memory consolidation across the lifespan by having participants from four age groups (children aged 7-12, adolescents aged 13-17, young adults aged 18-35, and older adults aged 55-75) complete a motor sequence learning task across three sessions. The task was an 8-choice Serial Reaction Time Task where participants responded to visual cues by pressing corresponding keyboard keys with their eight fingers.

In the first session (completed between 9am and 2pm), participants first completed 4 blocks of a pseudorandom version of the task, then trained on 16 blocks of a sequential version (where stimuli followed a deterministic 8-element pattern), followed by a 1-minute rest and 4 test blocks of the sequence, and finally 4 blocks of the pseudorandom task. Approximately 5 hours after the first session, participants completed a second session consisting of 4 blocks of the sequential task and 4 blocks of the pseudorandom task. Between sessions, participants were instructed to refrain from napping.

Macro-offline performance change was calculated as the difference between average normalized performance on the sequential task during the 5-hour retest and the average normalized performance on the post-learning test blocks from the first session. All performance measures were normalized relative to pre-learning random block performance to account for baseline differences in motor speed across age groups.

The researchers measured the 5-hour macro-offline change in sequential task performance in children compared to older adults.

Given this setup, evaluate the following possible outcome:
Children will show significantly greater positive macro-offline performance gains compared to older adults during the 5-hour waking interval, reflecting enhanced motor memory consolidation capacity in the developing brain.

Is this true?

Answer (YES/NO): YES